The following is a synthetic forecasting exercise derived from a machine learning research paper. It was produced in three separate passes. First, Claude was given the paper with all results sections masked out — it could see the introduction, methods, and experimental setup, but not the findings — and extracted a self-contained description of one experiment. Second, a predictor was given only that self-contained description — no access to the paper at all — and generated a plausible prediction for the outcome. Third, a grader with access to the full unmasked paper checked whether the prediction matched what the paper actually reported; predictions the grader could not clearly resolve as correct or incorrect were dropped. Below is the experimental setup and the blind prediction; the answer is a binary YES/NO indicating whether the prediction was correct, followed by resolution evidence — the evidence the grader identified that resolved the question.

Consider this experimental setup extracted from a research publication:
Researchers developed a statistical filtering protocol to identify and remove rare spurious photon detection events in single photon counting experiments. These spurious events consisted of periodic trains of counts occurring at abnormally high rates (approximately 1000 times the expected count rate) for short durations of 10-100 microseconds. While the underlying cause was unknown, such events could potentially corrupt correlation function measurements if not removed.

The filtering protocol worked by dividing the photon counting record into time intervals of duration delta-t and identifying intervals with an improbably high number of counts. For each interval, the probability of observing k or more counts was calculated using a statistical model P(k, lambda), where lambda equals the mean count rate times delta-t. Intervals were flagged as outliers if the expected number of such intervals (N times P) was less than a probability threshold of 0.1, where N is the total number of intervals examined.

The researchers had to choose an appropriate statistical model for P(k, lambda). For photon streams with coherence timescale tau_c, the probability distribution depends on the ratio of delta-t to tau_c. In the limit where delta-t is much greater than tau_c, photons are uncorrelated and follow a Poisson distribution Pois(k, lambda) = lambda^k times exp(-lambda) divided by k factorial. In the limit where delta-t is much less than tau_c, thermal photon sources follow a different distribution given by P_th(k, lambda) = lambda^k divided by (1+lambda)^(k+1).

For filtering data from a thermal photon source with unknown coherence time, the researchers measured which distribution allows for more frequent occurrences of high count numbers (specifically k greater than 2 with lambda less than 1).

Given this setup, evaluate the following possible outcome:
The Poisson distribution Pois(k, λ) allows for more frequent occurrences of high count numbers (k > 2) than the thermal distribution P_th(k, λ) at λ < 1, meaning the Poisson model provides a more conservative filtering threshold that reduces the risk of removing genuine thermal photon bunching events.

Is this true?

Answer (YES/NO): NO